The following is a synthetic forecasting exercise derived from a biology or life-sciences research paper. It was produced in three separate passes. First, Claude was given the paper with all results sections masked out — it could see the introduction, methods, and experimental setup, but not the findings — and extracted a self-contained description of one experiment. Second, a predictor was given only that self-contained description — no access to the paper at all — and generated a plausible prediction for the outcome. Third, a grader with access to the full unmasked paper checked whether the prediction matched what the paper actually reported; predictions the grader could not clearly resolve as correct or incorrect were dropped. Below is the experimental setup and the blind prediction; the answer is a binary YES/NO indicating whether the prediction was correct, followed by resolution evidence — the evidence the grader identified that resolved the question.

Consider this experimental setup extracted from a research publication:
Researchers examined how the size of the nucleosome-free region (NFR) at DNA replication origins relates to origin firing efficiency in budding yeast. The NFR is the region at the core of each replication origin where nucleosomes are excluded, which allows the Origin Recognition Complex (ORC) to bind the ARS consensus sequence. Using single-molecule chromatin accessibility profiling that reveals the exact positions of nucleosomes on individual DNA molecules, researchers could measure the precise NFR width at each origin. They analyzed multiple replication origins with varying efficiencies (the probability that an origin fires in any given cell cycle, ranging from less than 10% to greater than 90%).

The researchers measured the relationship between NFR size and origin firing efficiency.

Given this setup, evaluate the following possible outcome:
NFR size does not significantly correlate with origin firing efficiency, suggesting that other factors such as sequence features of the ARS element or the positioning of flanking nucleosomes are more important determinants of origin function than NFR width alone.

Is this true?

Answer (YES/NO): NO